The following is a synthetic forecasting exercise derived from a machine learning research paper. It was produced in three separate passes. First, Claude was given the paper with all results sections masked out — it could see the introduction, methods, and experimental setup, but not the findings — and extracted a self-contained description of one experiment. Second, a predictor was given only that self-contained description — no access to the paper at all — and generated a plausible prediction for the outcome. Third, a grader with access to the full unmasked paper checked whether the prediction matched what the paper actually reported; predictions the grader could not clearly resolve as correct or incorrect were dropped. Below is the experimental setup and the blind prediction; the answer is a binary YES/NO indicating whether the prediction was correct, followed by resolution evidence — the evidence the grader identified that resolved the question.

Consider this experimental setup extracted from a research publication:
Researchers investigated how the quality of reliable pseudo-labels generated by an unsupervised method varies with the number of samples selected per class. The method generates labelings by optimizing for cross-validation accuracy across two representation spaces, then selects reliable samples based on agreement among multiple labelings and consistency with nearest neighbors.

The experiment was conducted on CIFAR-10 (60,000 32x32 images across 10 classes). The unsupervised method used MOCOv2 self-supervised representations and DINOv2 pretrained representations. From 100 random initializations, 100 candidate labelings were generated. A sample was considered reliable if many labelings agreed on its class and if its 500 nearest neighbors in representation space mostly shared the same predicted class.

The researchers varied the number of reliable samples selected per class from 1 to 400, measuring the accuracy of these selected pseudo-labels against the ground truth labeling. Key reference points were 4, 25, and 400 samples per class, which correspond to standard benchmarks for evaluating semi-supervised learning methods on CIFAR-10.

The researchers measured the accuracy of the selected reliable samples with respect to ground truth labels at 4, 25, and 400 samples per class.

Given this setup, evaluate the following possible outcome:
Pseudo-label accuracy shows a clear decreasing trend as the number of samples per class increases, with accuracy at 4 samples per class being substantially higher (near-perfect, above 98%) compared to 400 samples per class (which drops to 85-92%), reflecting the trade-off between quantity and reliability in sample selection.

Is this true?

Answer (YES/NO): NO